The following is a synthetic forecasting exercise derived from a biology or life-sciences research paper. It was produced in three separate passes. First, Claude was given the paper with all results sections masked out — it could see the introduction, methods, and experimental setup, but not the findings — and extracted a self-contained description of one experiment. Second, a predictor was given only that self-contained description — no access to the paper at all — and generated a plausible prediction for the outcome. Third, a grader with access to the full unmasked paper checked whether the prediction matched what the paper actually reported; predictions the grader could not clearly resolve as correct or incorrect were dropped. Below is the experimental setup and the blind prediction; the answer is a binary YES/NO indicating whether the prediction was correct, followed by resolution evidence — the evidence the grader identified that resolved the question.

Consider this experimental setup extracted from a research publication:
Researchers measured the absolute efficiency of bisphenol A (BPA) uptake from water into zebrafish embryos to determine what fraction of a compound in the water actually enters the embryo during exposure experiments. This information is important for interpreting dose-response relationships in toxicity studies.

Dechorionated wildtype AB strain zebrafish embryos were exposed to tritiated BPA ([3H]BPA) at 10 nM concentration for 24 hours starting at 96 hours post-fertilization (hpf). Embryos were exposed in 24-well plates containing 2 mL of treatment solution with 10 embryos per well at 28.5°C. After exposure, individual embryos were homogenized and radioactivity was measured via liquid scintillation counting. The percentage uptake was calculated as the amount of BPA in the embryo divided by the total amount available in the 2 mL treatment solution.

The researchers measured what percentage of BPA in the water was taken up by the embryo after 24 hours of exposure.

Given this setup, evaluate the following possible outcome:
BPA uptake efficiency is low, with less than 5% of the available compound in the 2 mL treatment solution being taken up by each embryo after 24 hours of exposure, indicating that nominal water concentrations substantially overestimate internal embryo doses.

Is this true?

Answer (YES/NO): YES